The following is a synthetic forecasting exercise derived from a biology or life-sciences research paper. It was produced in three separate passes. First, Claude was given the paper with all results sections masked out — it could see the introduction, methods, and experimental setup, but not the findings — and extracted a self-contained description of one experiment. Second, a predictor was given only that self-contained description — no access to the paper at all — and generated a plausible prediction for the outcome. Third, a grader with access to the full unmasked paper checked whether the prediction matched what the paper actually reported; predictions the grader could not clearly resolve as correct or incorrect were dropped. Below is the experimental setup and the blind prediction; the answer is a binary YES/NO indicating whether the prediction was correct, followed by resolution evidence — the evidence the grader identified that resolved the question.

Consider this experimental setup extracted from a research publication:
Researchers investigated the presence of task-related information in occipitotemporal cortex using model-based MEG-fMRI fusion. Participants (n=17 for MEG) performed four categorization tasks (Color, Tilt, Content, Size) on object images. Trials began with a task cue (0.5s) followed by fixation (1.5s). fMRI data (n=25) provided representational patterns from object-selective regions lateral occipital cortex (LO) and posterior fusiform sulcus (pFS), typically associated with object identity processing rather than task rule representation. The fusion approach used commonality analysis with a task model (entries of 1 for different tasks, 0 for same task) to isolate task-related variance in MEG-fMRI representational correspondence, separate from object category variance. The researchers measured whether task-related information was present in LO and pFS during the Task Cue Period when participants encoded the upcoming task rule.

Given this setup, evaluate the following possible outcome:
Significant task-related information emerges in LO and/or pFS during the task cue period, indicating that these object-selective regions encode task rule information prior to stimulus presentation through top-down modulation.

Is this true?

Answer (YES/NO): YES